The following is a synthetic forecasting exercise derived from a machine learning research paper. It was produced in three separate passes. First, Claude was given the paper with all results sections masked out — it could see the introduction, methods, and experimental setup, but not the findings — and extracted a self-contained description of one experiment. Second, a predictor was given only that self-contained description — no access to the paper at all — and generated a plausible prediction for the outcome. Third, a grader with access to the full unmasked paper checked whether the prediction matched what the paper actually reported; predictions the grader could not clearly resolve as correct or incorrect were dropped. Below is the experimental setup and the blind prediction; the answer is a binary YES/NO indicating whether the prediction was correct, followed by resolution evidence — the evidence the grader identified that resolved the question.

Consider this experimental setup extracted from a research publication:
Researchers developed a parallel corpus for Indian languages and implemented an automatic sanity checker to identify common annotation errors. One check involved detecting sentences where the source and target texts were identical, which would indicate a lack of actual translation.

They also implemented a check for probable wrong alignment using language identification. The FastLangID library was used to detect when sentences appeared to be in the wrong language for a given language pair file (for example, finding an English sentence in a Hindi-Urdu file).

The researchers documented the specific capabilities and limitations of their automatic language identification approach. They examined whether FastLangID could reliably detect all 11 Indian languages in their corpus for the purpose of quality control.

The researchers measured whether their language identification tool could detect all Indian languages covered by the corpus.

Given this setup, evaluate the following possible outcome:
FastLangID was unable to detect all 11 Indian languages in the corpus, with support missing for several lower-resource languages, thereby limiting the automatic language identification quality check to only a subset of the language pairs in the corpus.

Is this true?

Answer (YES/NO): YES